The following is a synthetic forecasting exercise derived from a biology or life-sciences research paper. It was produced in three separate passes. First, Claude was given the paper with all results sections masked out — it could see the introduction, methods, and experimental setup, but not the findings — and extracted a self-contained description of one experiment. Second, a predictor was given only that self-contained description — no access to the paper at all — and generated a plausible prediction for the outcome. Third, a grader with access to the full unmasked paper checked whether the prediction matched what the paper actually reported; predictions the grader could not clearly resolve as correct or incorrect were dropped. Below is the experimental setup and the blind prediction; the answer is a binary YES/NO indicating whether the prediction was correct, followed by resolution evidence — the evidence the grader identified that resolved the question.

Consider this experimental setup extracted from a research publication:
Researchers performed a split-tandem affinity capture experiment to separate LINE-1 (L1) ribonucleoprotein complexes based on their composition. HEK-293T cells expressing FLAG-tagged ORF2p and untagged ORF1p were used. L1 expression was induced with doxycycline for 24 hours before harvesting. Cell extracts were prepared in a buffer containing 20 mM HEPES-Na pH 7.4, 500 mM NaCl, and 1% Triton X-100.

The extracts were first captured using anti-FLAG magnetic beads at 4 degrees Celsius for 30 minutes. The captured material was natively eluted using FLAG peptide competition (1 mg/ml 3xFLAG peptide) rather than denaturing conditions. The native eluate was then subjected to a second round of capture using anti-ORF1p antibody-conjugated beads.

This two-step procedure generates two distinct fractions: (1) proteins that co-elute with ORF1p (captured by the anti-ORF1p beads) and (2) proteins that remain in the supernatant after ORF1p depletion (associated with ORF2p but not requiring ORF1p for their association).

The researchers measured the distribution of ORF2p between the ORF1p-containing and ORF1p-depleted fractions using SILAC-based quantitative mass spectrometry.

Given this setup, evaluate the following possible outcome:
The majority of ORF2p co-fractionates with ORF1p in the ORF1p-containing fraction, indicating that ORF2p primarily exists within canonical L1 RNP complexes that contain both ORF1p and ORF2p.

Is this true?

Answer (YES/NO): NO